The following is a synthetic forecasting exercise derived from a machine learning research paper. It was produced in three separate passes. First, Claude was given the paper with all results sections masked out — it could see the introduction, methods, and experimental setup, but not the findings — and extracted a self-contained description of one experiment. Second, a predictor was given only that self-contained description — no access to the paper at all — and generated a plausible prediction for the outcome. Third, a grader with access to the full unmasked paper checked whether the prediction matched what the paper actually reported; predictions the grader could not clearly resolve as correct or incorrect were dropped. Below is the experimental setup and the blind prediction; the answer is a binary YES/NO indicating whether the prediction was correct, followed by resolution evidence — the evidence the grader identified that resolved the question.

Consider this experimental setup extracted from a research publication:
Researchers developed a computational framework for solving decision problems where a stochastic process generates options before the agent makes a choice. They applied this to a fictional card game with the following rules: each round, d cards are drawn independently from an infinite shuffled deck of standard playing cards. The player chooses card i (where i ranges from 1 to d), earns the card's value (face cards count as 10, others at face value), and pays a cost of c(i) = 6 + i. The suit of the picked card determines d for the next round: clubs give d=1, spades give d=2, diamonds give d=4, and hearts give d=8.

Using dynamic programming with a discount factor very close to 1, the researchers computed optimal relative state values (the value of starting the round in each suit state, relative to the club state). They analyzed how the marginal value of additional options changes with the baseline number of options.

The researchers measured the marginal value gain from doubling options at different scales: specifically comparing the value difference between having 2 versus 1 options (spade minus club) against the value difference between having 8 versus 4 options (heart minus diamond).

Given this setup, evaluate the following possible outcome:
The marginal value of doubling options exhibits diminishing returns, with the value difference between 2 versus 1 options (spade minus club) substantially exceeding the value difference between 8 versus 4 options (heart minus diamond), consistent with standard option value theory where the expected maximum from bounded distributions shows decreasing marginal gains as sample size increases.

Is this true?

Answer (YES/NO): YES